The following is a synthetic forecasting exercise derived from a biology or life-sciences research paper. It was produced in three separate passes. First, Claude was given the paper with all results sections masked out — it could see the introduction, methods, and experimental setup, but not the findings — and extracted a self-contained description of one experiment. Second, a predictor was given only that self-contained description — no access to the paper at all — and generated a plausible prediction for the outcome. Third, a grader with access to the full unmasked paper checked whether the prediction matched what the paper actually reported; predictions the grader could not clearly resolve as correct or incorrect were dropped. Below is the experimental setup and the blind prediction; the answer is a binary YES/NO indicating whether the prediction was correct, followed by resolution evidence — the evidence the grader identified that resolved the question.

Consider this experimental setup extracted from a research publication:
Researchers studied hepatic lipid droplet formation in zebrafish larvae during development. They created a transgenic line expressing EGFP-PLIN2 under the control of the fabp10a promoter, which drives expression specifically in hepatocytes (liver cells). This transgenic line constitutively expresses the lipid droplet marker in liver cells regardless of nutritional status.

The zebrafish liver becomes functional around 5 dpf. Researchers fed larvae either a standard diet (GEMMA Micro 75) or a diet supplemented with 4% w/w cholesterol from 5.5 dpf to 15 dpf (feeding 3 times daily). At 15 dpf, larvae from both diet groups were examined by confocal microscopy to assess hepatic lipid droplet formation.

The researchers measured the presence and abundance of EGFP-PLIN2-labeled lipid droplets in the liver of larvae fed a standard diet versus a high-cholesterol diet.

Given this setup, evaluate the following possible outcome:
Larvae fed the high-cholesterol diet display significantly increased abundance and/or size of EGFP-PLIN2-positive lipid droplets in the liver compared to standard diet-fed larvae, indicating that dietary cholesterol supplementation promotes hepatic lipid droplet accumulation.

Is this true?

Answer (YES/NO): YES